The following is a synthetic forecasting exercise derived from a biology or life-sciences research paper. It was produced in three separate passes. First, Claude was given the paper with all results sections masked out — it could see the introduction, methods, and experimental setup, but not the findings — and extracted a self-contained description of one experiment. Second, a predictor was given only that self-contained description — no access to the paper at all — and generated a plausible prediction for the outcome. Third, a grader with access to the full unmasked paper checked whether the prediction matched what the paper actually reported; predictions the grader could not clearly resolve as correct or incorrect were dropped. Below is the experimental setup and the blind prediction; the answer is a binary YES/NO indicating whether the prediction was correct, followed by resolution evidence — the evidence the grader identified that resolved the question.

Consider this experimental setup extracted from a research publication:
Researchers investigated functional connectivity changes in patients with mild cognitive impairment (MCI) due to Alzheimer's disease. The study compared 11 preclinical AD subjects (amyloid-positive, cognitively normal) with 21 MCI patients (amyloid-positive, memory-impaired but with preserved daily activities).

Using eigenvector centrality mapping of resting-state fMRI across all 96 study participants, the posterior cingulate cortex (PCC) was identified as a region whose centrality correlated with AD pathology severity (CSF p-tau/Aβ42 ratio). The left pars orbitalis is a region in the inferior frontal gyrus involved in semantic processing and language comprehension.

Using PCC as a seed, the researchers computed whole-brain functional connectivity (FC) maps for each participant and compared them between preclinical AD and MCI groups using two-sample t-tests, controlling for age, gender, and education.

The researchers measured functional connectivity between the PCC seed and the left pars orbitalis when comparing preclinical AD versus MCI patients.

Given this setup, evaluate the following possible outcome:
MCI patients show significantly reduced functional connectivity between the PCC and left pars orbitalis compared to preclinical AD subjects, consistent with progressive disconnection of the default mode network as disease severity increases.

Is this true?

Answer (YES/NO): NO